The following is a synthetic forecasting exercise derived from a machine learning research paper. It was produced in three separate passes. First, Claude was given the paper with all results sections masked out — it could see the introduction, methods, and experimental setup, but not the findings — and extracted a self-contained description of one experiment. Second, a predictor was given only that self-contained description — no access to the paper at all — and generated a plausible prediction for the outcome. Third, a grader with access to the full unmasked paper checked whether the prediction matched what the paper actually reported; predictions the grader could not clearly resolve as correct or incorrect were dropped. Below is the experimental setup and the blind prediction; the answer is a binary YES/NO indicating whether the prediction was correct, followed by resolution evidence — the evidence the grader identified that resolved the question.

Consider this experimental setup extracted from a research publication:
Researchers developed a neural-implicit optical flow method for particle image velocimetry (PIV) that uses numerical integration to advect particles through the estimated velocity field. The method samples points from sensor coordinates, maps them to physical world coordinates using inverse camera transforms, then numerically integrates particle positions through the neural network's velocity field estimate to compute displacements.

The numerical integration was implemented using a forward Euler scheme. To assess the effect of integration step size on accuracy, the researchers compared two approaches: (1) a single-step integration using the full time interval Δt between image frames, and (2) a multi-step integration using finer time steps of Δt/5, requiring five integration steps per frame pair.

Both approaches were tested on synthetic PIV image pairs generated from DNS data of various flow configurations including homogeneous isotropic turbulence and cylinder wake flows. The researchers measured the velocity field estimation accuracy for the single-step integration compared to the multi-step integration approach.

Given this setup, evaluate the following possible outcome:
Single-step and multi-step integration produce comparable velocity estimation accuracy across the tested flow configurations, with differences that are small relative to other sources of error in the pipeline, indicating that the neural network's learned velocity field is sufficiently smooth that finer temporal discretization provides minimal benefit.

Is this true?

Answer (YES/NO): NO